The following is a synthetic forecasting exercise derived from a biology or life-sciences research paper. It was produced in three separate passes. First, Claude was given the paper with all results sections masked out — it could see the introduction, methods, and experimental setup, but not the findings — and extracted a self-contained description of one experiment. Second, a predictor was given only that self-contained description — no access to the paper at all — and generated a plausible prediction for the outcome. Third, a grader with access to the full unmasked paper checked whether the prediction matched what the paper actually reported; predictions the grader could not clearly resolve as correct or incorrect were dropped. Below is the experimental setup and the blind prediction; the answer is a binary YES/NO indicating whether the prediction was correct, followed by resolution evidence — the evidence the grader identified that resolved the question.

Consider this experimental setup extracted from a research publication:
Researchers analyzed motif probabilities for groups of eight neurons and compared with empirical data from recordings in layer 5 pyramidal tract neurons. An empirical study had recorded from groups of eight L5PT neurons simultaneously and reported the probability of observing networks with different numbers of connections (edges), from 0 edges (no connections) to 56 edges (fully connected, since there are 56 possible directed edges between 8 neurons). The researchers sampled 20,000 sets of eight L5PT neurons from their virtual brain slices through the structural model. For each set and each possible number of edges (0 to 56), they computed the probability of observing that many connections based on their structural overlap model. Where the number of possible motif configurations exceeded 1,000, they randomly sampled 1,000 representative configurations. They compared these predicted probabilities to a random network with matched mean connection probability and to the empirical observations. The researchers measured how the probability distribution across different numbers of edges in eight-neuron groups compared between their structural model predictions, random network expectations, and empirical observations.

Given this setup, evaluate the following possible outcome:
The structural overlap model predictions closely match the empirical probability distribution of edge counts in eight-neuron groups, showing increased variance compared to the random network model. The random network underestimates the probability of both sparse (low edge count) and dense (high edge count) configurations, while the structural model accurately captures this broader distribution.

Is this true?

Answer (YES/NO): NO